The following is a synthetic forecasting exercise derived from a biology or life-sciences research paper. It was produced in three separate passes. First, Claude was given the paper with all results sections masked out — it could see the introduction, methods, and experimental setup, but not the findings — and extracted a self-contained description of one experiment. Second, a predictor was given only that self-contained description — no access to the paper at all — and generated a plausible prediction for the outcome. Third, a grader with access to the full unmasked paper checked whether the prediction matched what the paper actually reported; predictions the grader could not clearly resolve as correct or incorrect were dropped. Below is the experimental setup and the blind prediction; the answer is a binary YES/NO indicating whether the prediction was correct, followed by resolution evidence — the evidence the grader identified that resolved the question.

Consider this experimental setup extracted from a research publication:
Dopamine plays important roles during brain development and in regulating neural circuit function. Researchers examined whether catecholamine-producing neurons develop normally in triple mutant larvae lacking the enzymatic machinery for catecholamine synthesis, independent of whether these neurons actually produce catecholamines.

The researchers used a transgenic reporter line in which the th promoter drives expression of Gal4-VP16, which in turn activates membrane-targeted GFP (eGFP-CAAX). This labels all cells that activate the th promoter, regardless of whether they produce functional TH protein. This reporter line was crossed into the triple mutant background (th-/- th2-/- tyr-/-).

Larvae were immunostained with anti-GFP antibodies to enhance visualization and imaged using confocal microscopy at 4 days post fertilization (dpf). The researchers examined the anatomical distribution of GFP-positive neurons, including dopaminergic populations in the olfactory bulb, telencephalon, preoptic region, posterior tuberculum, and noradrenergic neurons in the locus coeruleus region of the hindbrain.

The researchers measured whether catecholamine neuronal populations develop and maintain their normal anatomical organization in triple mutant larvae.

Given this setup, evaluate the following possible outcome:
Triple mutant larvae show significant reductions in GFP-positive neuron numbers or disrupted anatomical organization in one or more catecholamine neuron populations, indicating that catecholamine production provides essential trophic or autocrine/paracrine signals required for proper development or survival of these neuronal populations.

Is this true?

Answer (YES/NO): NO